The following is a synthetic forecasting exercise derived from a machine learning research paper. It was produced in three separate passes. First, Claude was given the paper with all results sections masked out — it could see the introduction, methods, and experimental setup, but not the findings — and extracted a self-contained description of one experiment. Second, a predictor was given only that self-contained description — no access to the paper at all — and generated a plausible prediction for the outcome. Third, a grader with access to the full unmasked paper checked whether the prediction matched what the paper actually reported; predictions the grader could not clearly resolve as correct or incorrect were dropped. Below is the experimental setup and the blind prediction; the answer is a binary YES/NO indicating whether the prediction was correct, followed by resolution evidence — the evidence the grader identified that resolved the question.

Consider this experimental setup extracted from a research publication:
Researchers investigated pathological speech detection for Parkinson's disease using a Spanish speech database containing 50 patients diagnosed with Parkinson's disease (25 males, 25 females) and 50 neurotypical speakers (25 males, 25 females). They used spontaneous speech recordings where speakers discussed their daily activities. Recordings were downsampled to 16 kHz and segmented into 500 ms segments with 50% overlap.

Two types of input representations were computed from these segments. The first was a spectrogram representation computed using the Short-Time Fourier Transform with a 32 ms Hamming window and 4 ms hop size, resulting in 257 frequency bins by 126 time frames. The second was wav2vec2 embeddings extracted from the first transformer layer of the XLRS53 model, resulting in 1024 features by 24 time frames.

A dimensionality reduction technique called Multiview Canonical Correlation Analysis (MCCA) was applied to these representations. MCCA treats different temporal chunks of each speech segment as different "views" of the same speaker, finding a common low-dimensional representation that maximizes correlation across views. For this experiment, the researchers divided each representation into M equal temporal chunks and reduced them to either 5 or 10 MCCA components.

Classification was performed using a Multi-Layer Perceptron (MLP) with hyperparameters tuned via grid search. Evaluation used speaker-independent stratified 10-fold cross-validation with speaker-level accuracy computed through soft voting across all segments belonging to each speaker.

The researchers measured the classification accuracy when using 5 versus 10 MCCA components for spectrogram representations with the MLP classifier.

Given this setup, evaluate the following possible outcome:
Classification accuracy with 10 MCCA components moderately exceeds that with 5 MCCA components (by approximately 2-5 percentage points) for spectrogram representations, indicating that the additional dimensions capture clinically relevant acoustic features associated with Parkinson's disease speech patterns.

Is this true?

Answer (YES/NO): NO